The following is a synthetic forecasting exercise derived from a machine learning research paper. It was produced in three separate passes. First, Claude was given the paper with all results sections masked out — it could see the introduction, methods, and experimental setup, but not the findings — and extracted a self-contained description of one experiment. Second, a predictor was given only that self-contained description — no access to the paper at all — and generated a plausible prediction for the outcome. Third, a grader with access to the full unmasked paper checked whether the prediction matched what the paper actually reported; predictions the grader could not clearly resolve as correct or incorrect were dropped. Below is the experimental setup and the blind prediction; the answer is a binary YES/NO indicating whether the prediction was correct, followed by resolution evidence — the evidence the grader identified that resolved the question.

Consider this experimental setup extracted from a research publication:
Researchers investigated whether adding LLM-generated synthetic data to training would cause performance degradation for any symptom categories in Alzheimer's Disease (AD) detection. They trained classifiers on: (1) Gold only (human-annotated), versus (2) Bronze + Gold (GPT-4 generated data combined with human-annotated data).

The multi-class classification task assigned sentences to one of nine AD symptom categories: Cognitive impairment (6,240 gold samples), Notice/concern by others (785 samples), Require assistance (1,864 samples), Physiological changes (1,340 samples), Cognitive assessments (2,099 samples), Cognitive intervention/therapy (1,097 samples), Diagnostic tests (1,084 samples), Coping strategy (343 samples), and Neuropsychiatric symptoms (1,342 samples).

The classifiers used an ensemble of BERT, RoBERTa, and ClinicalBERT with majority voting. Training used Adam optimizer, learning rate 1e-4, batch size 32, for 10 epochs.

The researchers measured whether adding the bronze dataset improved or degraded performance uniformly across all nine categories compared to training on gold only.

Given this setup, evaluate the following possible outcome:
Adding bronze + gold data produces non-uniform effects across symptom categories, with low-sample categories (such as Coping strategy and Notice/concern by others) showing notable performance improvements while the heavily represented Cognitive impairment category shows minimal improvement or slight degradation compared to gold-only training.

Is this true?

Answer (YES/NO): NO